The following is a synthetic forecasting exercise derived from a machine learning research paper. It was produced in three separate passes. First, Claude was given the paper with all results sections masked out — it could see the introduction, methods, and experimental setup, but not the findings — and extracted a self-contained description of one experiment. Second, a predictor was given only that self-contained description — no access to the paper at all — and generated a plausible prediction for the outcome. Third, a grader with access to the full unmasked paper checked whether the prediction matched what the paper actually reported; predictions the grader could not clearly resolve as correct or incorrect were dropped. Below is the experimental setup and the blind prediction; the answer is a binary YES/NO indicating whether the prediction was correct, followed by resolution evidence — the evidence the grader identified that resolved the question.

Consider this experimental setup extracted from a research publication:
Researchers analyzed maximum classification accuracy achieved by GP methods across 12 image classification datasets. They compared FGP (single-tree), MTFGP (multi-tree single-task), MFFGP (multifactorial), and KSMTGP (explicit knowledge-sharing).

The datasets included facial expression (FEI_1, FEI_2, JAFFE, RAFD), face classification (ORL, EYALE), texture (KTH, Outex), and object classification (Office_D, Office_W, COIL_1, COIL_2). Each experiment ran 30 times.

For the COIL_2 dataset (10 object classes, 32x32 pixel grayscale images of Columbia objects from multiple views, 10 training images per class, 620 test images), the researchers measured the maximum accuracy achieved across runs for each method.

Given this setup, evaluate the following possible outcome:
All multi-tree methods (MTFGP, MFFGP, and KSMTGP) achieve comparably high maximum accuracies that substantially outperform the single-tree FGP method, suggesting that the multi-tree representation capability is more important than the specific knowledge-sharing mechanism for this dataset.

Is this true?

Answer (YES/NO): NO